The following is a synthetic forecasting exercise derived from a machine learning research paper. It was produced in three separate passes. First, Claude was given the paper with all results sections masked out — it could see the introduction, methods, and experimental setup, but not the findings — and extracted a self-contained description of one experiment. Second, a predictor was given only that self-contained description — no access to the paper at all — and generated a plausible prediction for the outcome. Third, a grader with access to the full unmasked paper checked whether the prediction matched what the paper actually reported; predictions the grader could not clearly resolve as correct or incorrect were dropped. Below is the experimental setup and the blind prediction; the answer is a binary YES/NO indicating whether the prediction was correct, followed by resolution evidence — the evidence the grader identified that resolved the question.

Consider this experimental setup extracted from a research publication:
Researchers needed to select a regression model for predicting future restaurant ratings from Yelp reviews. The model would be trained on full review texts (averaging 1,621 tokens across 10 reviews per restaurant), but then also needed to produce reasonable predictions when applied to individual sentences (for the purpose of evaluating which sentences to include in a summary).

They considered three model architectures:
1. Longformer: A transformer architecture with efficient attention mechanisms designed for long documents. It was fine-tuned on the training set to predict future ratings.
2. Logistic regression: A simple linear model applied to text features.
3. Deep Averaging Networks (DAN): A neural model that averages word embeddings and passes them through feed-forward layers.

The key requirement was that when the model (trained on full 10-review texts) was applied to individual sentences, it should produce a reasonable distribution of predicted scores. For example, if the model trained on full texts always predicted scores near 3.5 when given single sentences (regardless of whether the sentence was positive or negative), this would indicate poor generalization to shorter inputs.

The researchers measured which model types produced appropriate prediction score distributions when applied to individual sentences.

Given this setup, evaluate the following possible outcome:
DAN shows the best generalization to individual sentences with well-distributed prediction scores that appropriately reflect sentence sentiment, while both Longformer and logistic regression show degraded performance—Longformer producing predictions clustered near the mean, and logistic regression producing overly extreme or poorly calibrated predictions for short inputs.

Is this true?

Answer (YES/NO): NO